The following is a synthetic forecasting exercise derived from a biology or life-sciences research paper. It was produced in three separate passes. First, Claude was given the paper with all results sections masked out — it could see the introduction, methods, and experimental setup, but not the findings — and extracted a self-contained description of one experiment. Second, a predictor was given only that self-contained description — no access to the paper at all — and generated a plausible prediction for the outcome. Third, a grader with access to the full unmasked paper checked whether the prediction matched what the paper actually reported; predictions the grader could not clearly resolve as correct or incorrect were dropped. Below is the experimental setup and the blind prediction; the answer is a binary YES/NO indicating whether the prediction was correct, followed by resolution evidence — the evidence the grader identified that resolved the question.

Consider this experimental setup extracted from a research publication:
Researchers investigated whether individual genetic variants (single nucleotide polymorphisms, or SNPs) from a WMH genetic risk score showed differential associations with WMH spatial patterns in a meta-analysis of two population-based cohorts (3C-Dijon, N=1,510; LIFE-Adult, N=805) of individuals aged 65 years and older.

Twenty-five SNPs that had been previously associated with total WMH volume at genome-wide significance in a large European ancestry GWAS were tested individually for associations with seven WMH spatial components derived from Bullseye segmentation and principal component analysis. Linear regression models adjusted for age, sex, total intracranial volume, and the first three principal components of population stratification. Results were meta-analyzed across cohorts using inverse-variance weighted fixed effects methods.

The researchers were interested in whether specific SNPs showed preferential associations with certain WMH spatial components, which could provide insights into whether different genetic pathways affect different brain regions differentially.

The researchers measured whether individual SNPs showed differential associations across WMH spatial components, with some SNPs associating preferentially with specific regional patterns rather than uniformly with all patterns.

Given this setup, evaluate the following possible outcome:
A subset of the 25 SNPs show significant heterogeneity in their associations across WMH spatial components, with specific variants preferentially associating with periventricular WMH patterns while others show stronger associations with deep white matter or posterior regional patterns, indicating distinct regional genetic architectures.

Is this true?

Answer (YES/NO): NO